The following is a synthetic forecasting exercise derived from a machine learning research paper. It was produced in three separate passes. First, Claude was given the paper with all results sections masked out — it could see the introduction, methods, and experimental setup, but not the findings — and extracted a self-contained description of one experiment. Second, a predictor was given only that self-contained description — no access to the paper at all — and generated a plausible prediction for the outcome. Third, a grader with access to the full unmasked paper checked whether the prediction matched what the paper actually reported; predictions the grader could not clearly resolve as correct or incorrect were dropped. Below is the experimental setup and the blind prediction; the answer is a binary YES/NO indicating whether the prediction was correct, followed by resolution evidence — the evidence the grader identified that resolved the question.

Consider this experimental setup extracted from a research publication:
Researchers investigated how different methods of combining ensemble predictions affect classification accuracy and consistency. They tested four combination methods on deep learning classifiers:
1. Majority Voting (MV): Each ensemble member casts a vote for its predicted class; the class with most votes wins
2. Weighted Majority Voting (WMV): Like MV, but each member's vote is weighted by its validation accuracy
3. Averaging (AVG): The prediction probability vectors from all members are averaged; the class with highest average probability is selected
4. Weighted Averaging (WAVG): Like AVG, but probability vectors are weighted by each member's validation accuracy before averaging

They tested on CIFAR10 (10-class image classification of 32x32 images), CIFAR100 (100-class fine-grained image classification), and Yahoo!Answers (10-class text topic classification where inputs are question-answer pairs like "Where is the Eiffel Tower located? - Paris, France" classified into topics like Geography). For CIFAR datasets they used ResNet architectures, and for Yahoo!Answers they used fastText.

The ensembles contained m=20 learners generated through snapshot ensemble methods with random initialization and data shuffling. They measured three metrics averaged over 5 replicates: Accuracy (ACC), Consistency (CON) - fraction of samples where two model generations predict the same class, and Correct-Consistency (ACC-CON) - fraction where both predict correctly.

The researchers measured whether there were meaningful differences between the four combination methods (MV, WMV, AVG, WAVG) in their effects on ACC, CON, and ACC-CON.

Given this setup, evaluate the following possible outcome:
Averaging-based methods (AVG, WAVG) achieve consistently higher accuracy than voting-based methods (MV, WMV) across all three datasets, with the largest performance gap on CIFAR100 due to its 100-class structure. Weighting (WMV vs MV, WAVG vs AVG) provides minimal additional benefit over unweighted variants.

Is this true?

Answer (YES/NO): NO